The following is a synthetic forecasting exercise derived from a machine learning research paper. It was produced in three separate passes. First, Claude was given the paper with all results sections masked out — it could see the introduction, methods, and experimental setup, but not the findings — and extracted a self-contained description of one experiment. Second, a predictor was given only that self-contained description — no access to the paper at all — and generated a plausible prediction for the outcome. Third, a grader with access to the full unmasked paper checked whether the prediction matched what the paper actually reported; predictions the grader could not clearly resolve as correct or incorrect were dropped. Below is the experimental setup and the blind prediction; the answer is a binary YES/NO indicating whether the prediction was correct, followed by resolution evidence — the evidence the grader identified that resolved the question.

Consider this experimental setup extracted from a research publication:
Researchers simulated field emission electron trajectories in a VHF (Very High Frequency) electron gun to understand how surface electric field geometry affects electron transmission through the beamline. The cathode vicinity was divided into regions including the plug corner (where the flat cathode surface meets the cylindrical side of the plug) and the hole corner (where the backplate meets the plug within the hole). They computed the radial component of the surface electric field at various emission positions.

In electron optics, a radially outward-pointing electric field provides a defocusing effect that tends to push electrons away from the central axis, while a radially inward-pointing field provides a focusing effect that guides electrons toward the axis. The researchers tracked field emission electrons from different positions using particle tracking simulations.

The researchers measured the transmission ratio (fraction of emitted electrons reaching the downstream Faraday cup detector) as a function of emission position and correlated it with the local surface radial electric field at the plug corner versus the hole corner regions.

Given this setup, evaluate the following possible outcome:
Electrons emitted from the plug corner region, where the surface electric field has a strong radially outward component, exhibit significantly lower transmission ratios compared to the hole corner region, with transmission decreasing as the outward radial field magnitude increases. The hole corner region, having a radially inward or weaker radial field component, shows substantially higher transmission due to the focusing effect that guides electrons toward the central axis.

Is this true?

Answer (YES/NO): YES